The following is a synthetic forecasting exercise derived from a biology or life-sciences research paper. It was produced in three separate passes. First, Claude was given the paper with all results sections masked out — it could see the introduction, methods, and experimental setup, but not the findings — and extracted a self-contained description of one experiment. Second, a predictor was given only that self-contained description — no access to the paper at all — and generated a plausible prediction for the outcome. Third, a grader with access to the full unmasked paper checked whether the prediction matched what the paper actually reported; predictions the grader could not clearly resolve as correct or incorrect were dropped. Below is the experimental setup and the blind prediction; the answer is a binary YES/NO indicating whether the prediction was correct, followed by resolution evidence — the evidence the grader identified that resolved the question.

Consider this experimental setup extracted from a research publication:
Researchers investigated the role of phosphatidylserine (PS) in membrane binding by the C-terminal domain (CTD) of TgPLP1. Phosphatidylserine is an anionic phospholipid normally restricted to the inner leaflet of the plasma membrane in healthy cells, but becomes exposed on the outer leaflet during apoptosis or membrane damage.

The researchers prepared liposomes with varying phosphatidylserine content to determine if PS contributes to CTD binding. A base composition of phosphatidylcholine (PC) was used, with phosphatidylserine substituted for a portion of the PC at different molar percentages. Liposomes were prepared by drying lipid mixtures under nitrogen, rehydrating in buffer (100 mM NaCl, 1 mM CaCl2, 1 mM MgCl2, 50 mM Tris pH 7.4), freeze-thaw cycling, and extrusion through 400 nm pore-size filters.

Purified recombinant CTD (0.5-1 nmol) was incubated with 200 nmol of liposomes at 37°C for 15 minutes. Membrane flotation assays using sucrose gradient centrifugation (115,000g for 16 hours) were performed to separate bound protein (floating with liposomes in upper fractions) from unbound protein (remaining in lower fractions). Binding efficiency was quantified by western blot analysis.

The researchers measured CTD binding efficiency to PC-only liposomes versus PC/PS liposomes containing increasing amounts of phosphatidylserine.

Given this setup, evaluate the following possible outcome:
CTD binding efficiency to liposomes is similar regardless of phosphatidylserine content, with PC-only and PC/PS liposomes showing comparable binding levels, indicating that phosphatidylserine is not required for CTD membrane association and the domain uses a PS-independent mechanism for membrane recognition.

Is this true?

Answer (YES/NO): NO